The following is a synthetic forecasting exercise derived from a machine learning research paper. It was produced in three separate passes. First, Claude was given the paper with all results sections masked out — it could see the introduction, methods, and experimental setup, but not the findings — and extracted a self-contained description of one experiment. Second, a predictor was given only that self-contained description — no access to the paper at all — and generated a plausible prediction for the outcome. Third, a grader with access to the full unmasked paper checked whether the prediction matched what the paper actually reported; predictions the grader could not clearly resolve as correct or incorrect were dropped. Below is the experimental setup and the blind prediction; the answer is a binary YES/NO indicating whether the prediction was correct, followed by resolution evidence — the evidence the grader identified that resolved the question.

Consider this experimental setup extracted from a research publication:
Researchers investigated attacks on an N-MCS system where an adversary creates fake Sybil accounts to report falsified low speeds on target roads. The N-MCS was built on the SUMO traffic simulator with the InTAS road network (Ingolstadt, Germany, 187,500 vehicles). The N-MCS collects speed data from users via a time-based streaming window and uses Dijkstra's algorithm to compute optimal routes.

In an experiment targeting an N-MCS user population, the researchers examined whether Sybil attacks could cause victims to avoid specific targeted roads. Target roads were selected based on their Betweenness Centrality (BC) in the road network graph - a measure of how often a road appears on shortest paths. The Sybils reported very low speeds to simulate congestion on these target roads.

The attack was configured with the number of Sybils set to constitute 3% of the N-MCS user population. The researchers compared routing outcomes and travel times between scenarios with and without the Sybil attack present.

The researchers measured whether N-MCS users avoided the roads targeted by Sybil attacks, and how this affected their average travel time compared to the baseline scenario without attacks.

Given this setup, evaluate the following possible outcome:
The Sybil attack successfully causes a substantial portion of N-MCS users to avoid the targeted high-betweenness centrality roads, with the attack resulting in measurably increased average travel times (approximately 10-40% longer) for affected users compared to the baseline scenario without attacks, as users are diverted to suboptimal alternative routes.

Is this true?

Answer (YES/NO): YES